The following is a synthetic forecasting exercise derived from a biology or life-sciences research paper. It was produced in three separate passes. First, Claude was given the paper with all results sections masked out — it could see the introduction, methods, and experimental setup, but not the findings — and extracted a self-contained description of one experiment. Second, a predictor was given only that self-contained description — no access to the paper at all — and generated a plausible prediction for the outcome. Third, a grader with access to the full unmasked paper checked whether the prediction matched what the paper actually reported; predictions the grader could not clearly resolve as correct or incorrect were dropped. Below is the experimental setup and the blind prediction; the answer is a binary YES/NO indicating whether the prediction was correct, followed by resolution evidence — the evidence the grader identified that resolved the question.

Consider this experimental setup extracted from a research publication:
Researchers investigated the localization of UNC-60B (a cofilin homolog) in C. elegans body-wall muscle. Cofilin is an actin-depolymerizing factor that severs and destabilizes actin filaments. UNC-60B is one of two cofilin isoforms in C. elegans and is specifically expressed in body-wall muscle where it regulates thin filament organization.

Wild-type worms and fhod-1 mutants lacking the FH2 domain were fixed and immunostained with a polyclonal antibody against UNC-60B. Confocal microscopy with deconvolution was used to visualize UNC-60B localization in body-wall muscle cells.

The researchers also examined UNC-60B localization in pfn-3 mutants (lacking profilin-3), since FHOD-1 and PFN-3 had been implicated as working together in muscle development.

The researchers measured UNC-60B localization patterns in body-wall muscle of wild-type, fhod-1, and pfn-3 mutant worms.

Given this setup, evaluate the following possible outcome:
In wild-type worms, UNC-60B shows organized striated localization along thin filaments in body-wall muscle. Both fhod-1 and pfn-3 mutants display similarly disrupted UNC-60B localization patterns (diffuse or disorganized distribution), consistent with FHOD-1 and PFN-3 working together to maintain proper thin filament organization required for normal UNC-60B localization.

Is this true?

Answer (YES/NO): NO